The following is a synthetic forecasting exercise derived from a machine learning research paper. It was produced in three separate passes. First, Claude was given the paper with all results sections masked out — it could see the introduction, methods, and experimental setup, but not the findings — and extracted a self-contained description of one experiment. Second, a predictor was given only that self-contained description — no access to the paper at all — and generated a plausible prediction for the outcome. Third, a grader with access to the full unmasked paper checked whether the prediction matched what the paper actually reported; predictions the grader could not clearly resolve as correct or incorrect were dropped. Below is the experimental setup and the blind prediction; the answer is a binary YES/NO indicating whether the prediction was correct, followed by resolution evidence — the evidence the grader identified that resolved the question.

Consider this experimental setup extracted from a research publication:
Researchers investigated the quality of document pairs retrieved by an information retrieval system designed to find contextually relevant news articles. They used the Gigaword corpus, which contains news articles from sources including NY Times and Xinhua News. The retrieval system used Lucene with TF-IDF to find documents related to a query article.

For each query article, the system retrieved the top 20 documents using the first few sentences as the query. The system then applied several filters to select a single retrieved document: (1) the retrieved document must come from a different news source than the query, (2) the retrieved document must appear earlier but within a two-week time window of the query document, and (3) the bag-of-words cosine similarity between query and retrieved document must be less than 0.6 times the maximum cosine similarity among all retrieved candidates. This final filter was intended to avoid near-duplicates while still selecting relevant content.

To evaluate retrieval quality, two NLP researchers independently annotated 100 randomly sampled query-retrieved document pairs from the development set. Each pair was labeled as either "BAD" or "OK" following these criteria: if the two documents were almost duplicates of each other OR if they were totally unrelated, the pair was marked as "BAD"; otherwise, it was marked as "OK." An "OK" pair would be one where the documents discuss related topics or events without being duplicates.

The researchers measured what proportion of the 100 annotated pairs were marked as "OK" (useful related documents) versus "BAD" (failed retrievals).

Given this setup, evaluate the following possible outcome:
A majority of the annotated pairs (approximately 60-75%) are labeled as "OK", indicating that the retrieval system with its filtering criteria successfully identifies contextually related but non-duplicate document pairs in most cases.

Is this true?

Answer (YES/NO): NO